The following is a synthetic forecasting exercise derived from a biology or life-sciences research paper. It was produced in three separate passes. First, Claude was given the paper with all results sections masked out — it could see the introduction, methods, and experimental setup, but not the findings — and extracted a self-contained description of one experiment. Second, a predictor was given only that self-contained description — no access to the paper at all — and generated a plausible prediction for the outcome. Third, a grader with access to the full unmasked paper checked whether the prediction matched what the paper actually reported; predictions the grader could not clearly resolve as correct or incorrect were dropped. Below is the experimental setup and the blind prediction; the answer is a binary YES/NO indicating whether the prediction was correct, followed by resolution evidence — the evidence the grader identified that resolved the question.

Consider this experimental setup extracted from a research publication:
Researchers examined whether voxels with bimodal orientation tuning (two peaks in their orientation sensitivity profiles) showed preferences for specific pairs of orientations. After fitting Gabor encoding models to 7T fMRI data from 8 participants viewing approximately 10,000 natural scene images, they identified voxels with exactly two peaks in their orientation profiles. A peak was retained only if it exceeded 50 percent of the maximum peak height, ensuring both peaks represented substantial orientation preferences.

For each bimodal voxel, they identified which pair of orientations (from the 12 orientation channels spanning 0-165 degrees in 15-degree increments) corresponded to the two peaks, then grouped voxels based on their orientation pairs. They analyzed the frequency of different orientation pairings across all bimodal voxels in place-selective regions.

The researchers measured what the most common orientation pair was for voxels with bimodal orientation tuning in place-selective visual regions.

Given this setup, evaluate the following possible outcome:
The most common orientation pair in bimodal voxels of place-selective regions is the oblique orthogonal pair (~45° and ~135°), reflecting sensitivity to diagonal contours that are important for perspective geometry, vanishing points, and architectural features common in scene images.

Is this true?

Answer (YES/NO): NO